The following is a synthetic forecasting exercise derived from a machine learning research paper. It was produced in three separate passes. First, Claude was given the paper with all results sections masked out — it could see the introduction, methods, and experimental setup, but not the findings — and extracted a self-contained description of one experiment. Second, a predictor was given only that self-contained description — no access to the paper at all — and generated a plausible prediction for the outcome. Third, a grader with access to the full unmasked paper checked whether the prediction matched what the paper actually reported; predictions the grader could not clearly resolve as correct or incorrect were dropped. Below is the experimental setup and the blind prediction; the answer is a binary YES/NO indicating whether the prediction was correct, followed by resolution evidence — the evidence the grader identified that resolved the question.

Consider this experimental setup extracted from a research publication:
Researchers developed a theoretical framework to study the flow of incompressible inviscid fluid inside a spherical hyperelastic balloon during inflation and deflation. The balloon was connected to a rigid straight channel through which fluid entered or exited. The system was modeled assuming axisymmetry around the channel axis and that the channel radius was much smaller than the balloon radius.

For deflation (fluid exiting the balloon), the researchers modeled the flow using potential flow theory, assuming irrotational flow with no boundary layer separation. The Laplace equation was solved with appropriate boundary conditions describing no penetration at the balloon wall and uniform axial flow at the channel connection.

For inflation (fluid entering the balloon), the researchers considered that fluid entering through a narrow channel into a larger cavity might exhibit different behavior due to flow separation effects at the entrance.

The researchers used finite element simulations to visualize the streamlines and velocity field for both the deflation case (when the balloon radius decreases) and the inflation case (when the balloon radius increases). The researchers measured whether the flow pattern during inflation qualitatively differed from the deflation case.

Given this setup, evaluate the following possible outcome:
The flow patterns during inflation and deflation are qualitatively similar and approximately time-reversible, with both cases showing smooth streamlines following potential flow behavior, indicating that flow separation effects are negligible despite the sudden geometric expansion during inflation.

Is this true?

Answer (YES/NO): NO